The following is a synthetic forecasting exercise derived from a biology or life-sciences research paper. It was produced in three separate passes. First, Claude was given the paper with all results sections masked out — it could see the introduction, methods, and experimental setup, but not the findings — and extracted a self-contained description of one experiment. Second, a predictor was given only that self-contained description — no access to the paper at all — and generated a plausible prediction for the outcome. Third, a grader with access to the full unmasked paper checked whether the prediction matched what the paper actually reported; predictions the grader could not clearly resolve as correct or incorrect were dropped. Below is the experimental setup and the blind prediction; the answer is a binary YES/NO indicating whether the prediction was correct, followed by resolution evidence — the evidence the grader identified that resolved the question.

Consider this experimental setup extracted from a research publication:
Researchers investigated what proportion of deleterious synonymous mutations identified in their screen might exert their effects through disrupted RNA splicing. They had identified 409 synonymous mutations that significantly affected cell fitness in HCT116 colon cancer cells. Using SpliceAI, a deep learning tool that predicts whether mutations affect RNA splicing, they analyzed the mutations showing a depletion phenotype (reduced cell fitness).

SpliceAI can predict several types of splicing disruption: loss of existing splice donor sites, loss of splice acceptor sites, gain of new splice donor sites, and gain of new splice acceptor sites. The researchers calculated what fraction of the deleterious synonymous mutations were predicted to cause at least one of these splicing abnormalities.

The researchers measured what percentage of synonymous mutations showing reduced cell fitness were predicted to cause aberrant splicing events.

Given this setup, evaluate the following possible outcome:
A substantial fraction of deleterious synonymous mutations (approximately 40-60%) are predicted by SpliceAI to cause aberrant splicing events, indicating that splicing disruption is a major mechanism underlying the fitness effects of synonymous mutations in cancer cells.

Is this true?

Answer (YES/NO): NO